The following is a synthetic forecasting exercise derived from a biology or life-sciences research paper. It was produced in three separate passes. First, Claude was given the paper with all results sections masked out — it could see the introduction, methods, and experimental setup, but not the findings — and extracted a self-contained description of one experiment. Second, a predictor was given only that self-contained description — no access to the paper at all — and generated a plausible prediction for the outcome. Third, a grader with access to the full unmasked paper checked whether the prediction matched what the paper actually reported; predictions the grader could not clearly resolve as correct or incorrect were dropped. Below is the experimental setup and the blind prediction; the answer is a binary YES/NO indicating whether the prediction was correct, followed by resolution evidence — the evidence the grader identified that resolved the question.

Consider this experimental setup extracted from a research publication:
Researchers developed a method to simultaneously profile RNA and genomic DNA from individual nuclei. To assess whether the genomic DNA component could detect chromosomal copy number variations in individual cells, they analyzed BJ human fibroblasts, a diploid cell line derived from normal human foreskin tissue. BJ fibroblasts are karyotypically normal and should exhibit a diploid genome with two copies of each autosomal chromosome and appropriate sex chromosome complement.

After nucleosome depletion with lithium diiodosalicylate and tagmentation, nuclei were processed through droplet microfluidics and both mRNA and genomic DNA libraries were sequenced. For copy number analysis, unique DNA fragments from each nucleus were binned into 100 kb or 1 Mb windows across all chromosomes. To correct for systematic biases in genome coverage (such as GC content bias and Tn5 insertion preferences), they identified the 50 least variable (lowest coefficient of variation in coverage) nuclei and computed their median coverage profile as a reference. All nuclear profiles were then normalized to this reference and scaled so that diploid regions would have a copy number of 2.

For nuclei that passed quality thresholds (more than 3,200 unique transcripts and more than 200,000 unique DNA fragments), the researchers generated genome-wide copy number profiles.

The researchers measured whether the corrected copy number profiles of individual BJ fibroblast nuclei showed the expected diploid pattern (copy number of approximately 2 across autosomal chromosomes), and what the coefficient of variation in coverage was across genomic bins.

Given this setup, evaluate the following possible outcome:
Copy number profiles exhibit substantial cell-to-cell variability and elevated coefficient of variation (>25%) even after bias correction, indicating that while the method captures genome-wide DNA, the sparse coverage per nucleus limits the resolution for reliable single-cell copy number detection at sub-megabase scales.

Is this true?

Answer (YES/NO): NO